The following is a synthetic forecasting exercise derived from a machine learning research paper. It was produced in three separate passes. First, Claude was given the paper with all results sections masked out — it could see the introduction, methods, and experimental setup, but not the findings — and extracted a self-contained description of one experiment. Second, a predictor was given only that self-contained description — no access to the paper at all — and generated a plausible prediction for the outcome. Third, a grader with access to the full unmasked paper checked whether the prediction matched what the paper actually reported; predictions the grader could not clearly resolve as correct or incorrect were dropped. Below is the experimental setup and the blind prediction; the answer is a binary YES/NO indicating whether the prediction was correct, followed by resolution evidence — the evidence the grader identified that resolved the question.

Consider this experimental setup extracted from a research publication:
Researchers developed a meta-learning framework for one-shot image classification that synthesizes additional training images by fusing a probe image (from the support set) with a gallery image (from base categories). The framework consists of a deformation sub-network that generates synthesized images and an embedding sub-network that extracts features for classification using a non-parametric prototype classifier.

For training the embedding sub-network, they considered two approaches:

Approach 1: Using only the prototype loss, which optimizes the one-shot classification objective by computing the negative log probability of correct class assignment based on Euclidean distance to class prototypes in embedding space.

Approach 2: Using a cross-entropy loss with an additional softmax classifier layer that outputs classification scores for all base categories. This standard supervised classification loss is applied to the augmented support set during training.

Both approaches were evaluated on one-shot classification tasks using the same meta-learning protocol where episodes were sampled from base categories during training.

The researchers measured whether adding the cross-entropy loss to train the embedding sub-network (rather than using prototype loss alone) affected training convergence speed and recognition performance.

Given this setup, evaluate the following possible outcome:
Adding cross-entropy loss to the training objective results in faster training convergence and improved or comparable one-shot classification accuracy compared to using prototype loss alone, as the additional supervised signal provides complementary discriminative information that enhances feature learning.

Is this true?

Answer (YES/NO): YES